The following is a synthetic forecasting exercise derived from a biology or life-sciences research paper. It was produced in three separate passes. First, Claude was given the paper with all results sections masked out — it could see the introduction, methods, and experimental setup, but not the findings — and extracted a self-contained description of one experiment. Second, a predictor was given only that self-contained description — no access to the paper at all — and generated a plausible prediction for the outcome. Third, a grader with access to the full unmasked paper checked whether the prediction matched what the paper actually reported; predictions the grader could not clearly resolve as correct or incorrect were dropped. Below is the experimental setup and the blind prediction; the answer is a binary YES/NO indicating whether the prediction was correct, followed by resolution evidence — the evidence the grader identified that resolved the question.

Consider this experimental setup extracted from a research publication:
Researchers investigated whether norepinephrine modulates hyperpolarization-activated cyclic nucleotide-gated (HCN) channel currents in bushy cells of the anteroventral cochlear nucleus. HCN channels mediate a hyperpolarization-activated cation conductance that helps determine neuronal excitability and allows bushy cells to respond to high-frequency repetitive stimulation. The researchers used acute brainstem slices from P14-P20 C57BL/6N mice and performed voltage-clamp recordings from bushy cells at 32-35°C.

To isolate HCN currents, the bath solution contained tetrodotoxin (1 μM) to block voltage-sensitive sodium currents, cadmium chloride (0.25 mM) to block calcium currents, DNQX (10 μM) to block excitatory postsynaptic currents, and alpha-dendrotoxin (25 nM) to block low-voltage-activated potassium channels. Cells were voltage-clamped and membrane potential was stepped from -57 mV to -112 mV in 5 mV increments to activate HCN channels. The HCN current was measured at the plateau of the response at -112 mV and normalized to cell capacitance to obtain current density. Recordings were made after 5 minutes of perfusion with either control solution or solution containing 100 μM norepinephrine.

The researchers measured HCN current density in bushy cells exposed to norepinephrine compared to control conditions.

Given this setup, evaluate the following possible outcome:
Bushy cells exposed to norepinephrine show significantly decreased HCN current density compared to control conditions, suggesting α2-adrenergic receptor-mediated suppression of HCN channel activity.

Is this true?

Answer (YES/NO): NO